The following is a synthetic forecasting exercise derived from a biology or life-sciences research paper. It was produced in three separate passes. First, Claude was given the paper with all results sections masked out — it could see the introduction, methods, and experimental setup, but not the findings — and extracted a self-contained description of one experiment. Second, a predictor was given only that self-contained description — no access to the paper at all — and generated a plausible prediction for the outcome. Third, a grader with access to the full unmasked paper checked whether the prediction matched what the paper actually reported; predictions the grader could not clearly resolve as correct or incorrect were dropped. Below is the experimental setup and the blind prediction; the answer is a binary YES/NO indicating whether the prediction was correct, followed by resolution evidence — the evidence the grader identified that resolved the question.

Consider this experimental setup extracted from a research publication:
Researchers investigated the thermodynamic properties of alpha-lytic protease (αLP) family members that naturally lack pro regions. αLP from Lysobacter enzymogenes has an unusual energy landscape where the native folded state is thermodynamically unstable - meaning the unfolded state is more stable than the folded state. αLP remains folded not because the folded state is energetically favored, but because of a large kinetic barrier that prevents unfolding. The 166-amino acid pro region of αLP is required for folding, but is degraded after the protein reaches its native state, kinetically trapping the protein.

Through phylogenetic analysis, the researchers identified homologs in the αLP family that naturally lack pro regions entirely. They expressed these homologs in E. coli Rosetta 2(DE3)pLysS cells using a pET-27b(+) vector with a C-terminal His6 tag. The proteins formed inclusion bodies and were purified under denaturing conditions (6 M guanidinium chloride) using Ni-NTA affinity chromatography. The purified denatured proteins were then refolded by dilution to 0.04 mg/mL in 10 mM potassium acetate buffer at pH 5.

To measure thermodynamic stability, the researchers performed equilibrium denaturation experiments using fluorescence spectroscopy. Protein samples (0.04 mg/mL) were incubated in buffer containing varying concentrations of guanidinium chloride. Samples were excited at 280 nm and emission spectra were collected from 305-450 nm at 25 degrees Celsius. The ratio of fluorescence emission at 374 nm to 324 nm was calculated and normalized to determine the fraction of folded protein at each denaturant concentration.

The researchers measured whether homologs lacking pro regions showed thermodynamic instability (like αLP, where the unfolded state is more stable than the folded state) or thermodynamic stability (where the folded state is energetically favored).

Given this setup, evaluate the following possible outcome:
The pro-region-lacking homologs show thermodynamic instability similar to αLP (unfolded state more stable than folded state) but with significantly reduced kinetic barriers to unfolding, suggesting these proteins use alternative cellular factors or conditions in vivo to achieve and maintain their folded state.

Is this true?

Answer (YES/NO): NO